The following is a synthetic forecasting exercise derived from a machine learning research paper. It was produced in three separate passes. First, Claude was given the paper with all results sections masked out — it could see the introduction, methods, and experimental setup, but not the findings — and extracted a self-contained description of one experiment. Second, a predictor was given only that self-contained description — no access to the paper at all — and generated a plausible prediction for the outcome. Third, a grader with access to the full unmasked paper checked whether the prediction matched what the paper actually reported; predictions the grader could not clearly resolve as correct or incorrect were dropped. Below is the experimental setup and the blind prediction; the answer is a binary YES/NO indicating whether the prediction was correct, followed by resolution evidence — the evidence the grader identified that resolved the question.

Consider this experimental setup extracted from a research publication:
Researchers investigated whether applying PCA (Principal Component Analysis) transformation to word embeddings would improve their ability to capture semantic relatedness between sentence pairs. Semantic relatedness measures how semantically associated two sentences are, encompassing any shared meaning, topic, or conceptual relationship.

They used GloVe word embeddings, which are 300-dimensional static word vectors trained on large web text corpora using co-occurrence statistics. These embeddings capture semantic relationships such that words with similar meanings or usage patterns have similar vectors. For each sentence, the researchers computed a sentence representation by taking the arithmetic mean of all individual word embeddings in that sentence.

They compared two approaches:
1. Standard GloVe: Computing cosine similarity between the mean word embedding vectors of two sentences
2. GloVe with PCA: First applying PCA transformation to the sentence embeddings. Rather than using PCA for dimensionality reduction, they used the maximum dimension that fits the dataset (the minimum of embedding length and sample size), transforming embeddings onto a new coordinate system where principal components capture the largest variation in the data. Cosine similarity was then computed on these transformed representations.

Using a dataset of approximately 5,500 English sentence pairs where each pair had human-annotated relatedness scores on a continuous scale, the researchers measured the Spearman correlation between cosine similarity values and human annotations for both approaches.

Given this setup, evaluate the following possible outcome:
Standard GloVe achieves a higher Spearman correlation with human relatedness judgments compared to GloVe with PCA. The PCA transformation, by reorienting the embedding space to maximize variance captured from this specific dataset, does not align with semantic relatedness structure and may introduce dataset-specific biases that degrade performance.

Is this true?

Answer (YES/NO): NO